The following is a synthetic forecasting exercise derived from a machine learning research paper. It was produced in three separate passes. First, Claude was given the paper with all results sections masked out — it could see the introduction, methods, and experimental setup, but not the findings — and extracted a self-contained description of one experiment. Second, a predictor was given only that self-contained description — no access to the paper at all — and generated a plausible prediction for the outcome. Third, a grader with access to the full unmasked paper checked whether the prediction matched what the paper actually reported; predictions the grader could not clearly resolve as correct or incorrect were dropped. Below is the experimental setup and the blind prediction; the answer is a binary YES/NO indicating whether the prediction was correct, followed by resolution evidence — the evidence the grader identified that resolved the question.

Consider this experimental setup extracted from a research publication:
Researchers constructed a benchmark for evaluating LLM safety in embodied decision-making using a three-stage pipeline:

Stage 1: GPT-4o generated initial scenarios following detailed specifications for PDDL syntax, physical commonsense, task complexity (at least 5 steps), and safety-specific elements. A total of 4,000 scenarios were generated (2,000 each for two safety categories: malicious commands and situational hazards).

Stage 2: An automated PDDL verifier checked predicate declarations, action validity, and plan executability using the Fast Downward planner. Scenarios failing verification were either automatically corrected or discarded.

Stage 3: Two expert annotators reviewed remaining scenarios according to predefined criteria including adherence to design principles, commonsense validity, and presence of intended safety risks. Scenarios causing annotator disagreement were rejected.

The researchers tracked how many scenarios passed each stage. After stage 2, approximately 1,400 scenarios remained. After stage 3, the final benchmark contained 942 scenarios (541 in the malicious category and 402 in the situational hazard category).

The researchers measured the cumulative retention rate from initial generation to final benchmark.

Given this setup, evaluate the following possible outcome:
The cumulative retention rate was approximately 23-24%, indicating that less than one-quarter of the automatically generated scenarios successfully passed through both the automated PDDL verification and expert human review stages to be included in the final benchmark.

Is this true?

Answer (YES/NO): YES